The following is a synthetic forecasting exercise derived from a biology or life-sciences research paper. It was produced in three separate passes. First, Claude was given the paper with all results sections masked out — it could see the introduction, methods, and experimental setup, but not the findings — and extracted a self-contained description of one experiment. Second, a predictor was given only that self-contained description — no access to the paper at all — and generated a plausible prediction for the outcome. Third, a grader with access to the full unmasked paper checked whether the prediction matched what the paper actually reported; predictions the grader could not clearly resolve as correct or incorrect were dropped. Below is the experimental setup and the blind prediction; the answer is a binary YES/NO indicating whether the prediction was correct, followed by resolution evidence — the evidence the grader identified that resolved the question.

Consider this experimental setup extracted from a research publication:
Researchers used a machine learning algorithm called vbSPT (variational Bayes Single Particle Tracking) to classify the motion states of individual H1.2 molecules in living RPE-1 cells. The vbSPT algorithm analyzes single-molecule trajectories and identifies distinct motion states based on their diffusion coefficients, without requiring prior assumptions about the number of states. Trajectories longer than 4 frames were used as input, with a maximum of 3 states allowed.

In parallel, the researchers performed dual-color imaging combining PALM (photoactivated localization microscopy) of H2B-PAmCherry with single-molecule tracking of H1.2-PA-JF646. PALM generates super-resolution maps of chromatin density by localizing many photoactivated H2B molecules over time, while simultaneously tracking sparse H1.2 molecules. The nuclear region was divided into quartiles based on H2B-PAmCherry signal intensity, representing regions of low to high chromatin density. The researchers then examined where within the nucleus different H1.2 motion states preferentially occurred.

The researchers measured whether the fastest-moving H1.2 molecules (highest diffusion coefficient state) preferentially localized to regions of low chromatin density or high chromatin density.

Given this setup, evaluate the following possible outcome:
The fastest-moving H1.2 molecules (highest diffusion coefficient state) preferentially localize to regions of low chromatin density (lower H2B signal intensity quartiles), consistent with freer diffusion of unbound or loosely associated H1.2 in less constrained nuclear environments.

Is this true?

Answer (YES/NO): YES